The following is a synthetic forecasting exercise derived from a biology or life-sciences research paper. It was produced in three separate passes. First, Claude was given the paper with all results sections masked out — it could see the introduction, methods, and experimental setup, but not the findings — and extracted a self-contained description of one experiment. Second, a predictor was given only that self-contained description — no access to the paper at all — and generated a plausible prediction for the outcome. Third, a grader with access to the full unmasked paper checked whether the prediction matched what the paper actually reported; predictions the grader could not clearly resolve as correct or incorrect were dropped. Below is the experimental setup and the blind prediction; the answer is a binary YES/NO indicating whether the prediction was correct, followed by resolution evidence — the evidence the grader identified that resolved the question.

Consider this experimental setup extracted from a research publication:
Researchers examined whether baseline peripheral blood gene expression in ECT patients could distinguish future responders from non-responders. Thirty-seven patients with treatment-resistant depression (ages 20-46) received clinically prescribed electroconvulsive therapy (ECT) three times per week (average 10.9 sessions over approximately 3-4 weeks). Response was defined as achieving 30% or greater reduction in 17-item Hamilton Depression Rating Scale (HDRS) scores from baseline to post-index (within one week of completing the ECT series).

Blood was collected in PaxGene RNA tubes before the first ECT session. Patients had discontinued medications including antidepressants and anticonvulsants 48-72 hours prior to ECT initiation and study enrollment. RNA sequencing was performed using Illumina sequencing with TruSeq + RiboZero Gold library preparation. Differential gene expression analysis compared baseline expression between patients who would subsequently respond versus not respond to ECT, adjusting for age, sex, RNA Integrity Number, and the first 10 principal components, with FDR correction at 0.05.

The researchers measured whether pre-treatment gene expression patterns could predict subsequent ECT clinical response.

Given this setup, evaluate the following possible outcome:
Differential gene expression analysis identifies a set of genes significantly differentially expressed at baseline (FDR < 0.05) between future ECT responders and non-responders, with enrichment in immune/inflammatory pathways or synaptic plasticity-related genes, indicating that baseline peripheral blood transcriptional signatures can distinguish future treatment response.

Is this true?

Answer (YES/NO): NO